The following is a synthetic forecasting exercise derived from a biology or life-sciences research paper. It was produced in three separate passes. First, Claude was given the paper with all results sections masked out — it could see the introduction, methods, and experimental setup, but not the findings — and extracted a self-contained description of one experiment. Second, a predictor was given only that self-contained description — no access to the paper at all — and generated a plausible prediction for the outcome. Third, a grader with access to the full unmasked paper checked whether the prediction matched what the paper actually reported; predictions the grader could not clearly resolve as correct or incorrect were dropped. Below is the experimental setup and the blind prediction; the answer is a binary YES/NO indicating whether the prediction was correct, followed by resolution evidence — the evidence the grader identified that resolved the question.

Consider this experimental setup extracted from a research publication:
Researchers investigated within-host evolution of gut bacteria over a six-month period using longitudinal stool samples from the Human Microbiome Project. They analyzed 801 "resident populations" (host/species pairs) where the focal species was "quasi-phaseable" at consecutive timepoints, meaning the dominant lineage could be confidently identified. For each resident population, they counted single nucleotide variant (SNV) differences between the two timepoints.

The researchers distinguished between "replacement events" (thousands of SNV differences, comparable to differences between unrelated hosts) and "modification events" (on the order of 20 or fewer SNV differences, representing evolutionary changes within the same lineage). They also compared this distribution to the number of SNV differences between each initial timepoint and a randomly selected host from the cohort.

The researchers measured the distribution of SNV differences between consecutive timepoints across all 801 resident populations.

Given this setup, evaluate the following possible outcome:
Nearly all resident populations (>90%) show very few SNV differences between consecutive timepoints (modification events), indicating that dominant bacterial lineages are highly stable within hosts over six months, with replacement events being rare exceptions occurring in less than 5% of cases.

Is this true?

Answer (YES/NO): NO